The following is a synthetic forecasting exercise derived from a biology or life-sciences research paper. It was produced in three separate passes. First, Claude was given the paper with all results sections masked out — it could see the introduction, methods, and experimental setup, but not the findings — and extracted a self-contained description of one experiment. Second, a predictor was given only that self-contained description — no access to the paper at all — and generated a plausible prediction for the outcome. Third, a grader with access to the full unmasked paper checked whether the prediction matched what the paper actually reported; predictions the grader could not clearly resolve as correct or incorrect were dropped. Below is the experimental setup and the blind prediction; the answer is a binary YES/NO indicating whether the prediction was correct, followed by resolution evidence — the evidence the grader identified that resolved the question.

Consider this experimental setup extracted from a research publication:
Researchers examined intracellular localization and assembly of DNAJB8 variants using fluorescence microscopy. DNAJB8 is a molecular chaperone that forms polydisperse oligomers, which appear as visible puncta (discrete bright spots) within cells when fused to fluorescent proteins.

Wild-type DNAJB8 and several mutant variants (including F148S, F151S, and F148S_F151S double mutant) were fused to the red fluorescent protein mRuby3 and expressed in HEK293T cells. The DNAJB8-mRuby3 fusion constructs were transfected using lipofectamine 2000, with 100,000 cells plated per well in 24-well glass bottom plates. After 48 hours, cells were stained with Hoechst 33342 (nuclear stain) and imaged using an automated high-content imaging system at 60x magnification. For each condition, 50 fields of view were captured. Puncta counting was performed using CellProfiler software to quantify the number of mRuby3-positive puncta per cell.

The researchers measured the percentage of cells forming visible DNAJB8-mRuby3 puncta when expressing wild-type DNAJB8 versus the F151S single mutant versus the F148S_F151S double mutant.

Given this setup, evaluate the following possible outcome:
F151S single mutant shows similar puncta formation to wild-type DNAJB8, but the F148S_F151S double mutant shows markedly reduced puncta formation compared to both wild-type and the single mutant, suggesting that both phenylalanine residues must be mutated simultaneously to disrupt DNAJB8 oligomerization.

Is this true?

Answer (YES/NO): NO